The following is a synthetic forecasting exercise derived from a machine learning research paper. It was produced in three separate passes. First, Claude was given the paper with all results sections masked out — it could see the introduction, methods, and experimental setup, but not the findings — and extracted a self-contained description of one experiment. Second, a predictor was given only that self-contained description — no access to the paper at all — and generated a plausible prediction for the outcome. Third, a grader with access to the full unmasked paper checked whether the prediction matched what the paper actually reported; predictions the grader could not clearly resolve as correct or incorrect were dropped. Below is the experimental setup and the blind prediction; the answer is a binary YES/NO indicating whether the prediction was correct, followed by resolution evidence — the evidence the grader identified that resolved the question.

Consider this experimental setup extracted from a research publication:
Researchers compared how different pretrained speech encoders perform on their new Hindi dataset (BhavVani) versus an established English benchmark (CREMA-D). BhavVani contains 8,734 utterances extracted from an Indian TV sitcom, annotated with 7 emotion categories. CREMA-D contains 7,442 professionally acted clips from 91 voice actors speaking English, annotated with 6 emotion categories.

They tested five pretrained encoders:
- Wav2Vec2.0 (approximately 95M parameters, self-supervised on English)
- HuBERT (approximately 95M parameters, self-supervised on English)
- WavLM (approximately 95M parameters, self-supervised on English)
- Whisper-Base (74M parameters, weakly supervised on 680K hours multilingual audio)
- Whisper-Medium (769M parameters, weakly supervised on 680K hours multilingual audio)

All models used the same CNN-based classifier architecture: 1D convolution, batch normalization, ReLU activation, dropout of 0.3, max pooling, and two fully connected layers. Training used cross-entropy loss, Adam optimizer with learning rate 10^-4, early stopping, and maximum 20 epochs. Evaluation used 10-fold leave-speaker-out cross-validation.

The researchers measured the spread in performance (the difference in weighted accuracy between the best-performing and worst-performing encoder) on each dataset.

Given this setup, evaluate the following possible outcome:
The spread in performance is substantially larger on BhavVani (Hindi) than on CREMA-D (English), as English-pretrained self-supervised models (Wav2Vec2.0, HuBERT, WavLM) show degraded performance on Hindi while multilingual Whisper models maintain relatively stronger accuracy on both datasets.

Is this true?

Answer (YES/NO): NO